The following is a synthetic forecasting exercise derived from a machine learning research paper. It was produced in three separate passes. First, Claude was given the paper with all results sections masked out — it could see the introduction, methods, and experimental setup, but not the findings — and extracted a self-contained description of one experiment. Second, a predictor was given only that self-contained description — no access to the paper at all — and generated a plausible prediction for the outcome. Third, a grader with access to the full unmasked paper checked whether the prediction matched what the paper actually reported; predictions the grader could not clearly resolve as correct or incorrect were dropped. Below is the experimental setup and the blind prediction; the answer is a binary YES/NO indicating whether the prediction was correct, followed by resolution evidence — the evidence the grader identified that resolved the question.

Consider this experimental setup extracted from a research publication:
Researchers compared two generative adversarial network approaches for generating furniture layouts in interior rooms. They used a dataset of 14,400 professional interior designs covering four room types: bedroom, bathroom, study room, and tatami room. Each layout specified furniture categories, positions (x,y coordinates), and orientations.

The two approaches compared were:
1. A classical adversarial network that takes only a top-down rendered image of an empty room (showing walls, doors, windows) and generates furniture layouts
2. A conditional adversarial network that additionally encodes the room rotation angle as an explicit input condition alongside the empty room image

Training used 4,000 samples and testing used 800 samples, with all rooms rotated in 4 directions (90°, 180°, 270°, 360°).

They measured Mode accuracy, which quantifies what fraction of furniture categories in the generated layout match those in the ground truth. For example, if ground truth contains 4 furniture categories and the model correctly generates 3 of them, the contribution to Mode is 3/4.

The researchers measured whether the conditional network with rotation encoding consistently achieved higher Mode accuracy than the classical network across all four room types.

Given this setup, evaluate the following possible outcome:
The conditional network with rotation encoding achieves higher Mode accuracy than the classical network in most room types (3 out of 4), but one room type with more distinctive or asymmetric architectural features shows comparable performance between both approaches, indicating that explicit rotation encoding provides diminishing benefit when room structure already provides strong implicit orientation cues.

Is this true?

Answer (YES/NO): NO